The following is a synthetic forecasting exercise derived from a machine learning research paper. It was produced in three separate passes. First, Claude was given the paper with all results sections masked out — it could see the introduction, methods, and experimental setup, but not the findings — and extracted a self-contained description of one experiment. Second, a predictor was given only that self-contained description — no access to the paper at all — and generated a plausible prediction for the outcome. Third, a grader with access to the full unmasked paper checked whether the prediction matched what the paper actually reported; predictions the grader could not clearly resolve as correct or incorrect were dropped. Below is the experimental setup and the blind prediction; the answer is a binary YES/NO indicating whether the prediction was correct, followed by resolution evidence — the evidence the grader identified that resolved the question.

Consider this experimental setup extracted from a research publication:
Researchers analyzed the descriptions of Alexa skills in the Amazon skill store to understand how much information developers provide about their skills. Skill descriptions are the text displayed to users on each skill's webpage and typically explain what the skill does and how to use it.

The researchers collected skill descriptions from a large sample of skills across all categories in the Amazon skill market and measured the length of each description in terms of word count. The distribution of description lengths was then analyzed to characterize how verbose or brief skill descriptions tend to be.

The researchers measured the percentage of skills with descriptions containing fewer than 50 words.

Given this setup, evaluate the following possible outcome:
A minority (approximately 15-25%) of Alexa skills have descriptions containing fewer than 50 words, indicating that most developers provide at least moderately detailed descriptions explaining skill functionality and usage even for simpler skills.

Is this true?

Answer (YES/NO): NO